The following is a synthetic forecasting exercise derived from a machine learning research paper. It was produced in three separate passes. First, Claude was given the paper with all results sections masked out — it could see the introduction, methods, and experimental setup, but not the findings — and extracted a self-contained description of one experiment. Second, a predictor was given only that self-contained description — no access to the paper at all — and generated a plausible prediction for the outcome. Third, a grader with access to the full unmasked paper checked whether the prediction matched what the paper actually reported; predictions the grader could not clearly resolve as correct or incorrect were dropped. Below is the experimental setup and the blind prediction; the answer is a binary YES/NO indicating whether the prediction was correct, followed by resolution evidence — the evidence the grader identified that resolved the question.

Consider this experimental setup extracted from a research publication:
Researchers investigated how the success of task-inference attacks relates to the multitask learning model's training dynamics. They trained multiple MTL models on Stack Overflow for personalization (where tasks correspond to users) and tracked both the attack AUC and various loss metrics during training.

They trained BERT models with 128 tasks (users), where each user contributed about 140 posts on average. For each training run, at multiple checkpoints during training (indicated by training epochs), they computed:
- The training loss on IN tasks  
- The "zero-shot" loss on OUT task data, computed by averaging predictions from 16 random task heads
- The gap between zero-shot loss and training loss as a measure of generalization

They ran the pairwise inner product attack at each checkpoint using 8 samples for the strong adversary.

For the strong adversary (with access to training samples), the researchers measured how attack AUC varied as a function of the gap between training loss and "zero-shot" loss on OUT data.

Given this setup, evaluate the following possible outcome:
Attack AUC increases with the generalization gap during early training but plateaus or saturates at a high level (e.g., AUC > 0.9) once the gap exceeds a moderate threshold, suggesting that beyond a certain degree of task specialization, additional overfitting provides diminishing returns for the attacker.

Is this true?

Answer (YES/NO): YES